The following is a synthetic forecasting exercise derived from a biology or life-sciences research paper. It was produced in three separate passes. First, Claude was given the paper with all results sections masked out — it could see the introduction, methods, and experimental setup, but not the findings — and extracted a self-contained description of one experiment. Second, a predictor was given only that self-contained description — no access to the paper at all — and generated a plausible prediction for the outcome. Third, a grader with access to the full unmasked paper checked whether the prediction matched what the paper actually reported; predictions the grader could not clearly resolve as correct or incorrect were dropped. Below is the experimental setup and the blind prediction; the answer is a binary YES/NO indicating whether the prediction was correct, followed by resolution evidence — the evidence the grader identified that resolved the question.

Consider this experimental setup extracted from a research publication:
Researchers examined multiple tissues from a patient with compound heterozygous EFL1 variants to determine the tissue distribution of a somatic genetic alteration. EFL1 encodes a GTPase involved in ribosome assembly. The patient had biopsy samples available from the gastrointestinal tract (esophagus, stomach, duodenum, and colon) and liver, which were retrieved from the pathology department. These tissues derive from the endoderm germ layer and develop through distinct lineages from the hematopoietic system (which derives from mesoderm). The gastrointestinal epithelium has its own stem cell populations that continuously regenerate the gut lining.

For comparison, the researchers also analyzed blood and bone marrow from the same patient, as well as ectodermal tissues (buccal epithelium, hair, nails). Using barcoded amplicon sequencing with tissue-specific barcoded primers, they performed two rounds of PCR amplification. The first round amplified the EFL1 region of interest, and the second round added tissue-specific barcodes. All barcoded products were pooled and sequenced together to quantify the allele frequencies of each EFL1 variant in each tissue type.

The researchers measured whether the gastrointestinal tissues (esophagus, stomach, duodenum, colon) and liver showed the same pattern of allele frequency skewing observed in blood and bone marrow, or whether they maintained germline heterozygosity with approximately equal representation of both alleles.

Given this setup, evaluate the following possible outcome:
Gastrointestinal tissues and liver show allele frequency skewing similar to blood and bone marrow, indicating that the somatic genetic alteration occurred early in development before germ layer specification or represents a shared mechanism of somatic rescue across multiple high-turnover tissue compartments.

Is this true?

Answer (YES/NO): NO